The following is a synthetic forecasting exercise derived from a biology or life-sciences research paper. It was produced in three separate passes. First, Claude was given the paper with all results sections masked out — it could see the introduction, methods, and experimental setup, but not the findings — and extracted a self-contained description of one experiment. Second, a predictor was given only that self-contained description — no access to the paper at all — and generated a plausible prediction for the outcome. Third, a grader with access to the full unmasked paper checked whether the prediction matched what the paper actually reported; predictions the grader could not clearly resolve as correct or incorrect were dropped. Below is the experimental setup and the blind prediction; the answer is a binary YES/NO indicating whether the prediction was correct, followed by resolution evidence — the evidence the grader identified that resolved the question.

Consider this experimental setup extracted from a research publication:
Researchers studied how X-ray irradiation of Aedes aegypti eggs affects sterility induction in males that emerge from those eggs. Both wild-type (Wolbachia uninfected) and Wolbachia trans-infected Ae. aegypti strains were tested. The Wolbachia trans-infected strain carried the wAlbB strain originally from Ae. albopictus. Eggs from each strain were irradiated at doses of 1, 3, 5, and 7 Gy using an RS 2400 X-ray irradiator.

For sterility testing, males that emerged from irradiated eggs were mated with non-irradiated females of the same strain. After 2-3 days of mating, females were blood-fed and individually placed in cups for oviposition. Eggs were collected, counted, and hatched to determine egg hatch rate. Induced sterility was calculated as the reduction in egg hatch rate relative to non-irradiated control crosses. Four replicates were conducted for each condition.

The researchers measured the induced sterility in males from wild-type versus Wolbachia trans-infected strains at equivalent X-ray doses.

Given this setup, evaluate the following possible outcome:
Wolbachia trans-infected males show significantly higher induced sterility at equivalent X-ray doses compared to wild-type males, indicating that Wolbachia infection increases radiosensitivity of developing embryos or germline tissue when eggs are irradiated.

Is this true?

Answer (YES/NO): YES